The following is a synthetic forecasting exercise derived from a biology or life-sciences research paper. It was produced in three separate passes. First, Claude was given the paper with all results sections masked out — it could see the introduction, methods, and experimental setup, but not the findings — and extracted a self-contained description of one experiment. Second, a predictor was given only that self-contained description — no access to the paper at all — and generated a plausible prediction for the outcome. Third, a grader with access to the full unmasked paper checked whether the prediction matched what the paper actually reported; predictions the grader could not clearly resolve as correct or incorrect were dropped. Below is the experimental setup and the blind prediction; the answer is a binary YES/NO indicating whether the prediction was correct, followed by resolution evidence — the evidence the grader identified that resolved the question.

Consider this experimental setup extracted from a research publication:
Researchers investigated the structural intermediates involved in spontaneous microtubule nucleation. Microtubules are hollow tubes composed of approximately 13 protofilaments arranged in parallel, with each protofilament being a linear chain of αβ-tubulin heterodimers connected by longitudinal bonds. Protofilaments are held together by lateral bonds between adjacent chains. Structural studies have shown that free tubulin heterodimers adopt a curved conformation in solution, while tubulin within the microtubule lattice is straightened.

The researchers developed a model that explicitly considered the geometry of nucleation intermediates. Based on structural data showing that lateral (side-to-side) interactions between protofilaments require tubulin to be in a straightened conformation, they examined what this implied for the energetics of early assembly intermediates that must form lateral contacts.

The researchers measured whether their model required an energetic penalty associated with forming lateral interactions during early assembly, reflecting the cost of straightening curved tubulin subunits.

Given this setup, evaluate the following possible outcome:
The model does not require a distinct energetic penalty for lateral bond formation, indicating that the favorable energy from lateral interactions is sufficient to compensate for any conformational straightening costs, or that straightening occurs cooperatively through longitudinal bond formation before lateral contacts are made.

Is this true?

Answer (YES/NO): NO